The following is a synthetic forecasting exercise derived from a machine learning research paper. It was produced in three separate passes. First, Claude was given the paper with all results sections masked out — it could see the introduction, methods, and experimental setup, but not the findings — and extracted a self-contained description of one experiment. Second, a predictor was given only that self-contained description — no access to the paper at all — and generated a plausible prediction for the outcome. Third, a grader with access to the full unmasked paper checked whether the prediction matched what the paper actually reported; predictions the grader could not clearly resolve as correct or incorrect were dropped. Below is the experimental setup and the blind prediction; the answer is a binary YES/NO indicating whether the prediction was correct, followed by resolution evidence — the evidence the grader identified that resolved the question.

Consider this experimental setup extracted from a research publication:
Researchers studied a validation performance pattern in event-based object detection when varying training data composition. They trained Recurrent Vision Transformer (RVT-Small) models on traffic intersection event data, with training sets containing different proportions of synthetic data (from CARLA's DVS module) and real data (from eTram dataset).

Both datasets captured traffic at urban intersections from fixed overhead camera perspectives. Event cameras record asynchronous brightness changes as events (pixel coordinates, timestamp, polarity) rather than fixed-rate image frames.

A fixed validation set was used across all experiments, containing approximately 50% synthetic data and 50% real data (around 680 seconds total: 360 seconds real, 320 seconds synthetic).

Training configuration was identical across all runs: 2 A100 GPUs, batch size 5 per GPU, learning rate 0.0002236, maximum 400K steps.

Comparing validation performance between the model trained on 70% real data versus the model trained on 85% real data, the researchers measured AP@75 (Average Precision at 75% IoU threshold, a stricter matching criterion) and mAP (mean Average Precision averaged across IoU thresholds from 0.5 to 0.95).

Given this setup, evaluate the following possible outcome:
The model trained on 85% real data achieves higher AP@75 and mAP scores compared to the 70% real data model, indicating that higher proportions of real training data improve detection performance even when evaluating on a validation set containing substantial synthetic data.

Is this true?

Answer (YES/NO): NO